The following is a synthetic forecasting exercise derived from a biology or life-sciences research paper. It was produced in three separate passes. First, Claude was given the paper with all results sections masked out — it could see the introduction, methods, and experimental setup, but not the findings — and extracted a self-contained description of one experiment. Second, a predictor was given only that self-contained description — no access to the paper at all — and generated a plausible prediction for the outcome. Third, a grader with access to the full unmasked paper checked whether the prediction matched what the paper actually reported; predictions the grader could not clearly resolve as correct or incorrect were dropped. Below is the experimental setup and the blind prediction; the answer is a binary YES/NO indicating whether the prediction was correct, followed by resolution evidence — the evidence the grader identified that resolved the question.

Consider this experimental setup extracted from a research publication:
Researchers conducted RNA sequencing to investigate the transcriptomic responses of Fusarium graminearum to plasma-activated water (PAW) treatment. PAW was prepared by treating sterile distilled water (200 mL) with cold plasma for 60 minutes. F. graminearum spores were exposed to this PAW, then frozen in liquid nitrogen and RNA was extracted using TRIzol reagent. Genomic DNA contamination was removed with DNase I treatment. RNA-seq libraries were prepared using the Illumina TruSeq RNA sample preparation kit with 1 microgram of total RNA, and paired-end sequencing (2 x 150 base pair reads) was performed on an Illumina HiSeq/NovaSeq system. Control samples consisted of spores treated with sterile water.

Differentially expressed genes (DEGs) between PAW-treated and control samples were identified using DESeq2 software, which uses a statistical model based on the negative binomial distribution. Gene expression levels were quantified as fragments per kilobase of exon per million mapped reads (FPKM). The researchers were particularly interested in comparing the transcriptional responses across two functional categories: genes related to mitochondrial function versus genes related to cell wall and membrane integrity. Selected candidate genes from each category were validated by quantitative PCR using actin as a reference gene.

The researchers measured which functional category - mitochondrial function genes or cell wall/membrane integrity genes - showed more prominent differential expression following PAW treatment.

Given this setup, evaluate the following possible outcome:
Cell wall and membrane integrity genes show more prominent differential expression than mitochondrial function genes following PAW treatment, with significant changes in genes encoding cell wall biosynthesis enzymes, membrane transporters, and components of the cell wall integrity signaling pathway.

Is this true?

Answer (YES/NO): NO